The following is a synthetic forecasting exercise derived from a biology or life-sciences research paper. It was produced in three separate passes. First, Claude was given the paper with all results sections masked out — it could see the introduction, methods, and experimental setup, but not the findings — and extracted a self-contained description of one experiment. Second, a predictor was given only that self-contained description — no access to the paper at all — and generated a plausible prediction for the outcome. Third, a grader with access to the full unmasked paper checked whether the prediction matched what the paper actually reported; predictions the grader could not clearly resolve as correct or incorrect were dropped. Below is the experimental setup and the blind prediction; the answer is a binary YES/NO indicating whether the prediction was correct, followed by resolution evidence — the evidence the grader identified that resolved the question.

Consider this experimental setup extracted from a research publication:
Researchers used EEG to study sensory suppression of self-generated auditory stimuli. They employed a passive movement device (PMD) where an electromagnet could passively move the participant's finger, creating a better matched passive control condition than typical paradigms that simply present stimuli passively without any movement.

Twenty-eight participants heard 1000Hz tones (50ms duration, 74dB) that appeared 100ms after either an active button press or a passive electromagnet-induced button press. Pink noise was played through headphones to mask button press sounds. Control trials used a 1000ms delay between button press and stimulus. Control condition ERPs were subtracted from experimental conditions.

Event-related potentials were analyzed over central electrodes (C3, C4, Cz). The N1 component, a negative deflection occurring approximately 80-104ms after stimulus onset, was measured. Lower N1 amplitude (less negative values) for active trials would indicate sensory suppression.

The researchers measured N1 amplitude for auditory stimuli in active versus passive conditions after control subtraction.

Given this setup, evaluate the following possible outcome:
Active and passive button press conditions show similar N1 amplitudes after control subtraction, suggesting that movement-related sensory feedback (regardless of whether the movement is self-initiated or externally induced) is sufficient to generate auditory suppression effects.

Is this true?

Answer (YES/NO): NO